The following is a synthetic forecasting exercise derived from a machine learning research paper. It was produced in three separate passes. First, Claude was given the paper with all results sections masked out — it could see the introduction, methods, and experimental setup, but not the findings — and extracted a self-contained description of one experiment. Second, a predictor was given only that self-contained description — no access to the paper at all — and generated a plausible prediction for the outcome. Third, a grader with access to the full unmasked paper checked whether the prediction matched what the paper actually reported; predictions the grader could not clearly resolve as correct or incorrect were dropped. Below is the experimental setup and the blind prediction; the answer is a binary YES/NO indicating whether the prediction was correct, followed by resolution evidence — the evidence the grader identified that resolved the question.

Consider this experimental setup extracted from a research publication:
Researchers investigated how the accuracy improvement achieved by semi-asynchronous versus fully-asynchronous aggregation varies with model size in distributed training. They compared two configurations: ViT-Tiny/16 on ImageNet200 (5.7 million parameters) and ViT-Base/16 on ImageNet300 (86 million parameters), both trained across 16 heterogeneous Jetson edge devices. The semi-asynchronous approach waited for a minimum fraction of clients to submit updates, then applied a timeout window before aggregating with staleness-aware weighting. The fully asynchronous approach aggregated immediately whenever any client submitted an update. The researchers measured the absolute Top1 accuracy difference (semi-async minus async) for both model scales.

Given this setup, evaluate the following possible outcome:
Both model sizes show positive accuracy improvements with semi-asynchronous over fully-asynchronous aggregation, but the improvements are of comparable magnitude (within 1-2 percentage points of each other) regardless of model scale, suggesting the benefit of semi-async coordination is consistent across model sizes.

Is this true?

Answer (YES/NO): NO